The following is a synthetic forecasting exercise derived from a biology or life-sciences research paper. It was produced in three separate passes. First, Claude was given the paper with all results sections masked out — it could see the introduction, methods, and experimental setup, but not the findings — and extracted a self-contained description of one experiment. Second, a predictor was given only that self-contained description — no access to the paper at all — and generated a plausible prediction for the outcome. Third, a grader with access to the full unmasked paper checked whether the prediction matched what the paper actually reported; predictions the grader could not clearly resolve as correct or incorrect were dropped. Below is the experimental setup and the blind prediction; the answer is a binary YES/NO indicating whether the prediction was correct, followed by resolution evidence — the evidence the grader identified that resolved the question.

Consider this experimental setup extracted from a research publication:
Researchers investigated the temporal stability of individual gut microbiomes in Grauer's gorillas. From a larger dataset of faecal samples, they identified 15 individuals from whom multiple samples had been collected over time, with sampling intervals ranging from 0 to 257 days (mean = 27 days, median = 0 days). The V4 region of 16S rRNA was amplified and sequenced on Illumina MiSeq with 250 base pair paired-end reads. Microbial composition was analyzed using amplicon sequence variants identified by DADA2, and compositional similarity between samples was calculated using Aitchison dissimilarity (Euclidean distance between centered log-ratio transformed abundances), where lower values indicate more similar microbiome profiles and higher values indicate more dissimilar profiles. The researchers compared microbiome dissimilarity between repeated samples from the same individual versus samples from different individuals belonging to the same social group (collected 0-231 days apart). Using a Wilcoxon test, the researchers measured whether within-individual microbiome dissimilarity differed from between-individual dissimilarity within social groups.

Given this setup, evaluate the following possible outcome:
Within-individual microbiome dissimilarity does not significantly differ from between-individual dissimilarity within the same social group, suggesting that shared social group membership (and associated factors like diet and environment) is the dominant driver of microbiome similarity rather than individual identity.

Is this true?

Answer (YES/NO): NO